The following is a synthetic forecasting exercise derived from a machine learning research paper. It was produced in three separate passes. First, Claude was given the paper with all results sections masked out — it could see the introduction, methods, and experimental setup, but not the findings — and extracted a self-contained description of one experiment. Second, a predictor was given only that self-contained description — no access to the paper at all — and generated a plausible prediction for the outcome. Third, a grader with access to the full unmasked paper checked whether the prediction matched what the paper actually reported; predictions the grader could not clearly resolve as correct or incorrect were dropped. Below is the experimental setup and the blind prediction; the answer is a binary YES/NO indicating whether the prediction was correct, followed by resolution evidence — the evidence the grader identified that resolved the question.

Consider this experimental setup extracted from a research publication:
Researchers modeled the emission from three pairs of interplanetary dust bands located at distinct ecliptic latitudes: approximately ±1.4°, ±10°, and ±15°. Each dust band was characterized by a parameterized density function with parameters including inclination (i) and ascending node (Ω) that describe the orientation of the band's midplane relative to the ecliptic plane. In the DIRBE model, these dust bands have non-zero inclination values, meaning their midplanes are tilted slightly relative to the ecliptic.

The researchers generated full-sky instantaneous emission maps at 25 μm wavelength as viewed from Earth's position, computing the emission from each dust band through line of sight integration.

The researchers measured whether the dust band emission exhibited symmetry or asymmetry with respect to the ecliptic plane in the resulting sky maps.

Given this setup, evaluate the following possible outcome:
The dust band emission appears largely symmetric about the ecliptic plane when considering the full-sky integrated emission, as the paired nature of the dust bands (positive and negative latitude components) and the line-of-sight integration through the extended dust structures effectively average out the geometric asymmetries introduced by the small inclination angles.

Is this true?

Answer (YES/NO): NO